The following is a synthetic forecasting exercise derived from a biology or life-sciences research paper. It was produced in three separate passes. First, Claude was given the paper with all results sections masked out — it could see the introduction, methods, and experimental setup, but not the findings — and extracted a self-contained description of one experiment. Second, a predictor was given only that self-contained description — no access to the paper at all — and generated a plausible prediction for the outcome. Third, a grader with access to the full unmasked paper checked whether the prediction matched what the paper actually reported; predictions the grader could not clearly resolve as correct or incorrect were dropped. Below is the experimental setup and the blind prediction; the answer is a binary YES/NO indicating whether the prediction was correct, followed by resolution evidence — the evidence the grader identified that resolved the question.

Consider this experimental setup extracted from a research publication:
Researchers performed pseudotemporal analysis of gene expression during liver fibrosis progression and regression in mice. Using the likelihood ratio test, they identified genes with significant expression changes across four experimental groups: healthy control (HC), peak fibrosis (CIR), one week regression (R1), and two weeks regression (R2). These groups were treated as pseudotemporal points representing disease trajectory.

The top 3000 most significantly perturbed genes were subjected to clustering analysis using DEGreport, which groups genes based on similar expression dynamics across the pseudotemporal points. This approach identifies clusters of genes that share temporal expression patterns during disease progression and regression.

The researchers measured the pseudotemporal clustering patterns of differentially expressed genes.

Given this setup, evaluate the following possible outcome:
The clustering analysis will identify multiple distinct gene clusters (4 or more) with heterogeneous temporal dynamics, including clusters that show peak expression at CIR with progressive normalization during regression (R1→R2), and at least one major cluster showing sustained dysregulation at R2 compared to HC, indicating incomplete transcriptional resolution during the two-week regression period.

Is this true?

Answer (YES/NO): NO